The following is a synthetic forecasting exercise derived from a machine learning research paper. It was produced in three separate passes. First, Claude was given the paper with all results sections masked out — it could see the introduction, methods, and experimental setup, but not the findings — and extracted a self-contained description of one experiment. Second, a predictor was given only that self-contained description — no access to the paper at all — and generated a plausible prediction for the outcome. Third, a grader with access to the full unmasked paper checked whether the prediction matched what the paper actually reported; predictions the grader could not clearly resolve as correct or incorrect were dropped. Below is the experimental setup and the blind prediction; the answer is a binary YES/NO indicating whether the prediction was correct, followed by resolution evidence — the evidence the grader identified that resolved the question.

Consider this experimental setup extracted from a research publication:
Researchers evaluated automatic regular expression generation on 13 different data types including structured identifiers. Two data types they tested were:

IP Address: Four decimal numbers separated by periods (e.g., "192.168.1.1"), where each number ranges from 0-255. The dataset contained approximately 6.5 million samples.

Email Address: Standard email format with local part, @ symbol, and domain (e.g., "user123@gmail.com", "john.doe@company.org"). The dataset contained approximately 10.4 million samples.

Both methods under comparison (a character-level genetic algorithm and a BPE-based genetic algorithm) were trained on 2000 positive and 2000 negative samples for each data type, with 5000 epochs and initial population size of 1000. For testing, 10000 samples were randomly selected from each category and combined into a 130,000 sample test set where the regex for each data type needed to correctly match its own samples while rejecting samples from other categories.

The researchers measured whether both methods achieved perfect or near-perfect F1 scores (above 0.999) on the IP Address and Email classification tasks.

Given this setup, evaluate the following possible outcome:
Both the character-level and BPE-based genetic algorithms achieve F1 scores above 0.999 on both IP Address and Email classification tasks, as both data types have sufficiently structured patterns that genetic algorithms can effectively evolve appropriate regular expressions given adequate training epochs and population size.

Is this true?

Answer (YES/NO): YES